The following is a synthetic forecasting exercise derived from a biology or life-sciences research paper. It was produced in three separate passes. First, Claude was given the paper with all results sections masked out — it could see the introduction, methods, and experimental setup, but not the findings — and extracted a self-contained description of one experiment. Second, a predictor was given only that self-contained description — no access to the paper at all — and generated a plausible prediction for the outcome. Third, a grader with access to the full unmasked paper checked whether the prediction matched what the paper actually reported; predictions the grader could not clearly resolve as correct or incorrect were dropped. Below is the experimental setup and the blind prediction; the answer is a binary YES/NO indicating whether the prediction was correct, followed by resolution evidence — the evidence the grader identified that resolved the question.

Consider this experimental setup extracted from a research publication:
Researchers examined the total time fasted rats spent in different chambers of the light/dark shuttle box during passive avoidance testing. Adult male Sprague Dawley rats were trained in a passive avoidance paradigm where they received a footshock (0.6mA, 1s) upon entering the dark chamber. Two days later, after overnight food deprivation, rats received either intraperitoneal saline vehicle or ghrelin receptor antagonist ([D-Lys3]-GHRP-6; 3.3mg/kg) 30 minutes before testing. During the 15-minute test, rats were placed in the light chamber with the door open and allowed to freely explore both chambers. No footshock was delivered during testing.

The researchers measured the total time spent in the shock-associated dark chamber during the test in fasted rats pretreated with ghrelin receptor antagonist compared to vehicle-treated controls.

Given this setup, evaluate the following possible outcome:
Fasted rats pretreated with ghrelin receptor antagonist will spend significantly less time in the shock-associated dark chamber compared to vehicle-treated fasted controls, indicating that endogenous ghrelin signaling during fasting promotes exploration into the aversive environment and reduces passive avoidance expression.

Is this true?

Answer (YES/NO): YES